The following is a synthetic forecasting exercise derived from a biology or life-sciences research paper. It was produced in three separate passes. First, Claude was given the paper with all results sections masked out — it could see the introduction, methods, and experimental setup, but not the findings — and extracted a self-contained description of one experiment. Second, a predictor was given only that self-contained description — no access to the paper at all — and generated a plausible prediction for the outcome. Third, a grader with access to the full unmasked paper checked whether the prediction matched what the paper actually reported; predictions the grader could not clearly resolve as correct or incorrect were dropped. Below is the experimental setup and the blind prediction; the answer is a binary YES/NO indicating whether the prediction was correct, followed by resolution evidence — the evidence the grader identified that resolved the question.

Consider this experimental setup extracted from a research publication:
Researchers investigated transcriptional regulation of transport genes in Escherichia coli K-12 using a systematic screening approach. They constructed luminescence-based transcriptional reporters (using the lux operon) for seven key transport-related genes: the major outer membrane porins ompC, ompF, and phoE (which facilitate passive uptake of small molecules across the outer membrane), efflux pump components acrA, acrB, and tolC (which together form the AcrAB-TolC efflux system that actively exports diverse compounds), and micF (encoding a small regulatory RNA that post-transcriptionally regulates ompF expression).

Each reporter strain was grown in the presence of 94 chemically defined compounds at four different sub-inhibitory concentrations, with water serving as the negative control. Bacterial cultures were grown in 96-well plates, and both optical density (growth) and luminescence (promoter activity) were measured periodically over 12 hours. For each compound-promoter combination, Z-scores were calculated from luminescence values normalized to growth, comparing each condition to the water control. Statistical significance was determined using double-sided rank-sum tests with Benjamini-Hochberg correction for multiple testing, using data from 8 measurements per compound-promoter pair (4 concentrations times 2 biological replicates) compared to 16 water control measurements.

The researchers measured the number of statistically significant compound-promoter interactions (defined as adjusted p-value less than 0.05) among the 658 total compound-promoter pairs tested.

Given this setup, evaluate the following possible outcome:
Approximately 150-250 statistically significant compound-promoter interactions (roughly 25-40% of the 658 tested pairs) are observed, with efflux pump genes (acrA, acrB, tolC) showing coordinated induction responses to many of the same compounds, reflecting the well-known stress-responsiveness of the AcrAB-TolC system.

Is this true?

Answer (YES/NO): NO